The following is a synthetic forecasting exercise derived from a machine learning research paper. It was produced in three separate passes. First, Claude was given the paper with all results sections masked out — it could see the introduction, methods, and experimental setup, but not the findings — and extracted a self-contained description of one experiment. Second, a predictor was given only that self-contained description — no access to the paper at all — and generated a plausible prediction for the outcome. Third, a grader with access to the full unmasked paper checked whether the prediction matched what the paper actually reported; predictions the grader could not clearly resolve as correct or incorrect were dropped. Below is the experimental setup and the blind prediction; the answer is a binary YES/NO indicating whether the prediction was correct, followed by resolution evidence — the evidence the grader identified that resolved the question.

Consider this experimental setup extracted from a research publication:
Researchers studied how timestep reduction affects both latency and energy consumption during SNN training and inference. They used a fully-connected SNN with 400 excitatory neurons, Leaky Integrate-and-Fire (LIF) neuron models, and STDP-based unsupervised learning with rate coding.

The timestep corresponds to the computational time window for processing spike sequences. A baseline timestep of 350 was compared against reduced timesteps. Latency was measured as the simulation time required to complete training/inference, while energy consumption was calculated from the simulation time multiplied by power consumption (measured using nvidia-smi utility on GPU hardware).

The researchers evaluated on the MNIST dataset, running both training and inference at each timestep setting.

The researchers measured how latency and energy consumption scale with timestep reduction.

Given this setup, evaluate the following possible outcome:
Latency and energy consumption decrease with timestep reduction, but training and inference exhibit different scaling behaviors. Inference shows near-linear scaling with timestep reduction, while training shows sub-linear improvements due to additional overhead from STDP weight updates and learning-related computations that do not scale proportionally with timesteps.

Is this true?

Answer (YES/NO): NO